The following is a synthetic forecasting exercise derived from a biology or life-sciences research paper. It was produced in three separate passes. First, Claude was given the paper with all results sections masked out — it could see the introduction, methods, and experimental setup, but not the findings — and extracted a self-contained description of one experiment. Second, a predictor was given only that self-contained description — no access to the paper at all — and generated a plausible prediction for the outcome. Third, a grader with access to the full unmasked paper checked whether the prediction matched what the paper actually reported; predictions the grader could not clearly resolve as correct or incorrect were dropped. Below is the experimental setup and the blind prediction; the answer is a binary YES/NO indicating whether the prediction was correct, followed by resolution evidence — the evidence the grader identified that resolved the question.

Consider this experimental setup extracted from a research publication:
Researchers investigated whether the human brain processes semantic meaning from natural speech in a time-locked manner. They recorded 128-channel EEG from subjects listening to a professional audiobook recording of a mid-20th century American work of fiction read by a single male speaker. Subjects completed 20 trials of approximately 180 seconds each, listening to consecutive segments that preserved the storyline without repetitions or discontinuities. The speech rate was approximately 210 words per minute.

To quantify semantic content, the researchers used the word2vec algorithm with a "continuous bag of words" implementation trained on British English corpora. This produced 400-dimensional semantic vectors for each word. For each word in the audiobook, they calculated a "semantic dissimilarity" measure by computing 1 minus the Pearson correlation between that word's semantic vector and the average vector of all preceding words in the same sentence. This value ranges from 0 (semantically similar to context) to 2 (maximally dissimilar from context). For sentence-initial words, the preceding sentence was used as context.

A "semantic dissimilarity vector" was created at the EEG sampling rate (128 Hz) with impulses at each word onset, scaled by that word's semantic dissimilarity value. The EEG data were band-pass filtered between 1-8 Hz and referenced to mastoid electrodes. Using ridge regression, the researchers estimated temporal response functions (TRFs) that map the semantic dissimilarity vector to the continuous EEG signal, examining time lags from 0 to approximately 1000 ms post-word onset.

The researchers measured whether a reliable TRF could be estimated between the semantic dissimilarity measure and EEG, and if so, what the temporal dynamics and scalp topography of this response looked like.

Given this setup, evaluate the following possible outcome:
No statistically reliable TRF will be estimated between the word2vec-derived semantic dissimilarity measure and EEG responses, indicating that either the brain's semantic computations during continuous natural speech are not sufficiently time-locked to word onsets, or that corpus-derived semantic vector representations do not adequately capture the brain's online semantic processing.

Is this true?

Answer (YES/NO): NO